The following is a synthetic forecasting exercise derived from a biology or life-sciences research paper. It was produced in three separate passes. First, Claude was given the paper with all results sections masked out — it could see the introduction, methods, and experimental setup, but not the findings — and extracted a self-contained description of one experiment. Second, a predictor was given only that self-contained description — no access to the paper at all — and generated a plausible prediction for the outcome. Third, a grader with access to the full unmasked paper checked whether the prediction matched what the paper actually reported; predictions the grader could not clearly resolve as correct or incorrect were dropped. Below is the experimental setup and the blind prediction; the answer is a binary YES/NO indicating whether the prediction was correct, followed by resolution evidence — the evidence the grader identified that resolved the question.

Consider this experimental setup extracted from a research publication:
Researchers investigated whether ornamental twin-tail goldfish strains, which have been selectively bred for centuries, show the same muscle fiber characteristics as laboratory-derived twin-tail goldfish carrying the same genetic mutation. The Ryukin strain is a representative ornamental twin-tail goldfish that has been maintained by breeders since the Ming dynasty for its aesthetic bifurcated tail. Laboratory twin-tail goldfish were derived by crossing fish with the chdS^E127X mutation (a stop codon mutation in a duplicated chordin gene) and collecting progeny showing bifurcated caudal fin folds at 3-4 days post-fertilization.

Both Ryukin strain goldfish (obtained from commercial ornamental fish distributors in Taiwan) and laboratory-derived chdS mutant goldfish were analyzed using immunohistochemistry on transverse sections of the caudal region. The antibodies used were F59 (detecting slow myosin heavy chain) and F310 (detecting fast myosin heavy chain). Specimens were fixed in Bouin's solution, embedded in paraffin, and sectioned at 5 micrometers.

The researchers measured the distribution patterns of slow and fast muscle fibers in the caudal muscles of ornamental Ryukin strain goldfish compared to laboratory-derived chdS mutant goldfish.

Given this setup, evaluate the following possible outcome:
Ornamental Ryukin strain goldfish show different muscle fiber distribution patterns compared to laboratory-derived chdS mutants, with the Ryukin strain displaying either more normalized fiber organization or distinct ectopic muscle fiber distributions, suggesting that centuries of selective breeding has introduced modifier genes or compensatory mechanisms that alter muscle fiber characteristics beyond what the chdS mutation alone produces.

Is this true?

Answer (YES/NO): NO